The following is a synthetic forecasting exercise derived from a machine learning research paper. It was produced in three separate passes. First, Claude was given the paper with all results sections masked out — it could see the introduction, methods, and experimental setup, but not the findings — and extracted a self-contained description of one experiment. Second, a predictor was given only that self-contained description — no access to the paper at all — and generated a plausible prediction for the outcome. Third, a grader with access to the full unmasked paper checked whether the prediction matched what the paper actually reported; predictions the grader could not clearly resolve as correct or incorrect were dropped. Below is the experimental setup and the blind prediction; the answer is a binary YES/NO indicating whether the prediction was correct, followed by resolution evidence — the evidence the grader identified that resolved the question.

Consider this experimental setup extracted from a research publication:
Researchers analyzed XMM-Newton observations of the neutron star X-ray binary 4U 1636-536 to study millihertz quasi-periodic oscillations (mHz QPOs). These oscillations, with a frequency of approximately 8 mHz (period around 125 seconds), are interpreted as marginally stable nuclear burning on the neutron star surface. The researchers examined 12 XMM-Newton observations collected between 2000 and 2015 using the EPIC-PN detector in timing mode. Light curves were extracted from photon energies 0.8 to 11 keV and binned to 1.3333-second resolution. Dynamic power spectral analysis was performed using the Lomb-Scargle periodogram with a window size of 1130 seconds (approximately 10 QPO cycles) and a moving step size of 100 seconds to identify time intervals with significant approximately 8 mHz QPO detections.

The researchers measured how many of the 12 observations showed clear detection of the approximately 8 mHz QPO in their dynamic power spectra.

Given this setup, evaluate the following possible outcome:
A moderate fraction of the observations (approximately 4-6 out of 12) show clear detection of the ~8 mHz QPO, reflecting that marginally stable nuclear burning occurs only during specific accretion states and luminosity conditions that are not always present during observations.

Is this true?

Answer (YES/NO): YES